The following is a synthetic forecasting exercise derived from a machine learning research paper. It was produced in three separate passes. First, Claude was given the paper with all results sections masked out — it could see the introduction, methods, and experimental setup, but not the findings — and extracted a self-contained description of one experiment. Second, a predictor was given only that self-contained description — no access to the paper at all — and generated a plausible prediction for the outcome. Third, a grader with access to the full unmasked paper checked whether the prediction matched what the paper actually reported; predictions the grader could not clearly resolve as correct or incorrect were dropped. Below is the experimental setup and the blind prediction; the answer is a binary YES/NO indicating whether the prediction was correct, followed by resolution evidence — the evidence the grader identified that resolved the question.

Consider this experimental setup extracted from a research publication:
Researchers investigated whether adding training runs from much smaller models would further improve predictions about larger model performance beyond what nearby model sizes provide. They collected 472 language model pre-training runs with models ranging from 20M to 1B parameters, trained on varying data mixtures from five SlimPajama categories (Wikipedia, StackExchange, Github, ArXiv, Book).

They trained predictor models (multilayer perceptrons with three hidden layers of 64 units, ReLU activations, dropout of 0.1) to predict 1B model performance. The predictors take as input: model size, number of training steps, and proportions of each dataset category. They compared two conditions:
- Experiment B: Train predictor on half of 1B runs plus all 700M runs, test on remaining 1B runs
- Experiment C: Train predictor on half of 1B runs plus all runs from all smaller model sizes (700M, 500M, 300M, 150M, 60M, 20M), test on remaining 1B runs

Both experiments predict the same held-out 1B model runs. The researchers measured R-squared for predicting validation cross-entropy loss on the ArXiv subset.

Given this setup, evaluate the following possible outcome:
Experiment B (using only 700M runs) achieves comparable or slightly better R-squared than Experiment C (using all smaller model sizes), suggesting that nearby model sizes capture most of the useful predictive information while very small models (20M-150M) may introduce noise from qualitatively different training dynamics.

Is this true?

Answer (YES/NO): YES